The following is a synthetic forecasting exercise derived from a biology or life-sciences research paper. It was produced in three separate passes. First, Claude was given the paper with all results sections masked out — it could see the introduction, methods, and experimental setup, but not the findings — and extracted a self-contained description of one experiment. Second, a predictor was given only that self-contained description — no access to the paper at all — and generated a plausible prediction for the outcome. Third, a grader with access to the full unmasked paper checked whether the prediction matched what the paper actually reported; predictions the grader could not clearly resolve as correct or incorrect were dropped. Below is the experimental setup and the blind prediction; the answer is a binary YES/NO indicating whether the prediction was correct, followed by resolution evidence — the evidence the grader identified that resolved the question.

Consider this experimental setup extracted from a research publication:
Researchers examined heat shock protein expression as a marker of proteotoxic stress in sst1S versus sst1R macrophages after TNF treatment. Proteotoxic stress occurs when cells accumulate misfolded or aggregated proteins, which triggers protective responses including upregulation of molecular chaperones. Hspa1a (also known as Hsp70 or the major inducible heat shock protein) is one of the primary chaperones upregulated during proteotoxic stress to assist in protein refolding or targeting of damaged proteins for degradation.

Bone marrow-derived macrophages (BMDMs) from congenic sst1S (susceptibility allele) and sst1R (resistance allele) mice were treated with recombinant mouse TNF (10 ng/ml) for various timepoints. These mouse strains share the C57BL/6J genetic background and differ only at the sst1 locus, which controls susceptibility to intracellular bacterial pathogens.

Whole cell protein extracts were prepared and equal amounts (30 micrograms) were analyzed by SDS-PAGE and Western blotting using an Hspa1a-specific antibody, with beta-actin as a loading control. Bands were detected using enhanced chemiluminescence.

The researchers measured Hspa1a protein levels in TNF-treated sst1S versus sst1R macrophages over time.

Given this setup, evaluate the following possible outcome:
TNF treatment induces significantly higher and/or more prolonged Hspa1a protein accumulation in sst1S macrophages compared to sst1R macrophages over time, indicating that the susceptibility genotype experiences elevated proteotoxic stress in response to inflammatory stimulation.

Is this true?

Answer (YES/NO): YES